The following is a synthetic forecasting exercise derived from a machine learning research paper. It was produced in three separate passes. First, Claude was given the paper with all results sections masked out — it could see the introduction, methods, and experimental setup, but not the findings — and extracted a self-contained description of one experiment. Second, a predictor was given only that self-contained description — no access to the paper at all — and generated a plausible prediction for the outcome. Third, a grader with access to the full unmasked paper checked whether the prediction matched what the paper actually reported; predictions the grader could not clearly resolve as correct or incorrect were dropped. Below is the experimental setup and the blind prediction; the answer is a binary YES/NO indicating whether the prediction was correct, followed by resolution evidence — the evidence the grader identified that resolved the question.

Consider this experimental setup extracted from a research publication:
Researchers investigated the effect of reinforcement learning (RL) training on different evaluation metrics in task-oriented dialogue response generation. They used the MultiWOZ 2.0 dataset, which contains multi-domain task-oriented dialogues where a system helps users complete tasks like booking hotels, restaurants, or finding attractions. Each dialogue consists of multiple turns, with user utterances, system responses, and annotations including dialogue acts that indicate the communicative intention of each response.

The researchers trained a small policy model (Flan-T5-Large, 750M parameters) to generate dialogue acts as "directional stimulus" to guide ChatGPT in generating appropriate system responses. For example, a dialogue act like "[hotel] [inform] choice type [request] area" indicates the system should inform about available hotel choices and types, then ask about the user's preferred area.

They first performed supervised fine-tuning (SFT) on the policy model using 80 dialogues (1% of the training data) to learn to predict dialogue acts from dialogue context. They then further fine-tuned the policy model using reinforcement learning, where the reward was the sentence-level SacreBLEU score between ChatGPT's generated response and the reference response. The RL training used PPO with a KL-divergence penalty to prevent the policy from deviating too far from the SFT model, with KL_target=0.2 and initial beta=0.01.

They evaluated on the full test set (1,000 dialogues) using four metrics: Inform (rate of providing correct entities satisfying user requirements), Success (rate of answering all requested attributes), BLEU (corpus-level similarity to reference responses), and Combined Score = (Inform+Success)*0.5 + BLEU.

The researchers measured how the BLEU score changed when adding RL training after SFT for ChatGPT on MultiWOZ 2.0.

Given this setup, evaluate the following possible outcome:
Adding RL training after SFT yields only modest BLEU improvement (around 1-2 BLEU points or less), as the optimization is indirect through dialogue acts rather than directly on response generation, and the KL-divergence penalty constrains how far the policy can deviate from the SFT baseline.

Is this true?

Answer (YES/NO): NO